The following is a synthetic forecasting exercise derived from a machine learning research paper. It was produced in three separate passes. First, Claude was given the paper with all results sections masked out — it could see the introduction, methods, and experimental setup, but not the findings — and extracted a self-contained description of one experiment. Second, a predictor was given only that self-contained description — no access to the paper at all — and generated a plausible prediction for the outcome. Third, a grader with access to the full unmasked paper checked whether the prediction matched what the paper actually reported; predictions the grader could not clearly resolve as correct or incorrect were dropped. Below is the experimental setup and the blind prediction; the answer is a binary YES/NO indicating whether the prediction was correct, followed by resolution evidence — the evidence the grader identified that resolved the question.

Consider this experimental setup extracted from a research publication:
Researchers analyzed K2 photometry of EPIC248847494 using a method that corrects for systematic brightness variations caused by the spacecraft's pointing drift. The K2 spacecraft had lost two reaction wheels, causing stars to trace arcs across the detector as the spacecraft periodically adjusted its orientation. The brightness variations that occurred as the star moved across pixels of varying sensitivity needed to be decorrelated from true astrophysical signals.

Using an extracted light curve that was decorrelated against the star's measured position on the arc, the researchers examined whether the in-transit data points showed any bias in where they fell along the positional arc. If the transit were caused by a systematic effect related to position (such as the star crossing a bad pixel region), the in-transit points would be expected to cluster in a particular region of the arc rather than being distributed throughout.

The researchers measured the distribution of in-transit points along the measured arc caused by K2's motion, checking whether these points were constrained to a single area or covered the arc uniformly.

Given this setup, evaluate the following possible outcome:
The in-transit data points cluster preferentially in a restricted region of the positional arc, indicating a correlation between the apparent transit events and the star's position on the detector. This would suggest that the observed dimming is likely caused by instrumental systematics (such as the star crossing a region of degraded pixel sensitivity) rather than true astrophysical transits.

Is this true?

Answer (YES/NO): NO